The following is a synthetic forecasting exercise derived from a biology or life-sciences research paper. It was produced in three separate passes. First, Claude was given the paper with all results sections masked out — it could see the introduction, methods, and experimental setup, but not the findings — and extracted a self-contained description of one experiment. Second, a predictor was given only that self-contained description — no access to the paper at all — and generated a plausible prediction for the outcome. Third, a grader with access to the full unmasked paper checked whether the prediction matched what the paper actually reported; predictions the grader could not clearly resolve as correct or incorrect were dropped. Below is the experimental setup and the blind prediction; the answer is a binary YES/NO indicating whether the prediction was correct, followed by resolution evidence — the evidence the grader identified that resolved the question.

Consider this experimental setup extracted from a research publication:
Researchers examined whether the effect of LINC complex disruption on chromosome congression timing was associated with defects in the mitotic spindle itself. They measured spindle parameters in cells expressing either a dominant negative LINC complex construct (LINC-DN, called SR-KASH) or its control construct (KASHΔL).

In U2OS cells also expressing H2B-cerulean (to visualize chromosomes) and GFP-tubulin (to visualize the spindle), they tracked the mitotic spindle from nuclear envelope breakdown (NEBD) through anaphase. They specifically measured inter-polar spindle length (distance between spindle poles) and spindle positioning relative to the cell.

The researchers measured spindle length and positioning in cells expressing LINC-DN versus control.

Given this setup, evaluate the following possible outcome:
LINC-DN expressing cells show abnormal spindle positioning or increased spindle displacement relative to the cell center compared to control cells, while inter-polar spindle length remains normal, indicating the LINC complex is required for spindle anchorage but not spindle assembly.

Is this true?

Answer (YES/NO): NO